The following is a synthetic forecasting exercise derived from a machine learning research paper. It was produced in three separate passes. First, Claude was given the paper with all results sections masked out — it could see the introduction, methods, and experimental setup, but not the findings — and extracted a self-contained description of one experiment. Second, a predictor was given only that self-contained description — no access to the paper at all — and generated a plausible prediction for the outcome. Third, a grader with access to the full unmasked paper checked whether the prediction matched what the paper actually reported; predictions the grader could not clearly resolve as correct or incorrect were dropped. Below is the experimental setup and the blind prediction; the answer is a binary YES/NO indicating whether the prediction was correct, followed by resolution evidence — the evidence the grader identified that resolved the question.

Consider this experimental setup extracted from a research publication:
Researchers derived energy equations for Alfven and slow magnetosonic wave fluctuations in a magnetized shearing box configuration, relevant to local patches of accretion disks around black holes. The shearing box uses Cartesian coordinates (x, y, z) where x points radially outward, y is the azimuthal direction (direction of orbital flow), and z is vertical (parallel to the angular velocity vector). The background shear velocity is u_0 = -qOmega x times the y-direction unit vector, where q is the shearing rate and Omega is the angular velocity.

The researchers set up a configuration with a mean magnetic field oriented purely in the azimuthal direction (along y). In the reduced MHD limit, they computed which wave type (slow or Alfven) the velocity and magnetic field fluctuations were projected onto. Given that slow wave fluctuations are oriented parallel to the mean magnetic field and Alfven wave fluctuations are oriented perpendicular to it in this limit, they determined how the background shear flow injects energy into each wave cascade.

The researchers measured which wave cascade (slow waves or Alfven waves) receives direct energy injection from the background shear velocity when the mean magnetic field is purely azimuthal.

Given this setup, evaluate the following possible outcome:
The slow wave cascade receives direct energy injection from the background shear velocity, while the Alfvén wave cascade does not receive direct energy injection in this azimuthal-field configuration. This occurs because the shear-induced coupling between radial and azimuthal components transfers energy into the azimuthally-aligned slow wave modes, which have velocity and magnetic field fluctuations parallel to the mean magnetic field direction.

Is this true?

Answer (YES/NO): YES